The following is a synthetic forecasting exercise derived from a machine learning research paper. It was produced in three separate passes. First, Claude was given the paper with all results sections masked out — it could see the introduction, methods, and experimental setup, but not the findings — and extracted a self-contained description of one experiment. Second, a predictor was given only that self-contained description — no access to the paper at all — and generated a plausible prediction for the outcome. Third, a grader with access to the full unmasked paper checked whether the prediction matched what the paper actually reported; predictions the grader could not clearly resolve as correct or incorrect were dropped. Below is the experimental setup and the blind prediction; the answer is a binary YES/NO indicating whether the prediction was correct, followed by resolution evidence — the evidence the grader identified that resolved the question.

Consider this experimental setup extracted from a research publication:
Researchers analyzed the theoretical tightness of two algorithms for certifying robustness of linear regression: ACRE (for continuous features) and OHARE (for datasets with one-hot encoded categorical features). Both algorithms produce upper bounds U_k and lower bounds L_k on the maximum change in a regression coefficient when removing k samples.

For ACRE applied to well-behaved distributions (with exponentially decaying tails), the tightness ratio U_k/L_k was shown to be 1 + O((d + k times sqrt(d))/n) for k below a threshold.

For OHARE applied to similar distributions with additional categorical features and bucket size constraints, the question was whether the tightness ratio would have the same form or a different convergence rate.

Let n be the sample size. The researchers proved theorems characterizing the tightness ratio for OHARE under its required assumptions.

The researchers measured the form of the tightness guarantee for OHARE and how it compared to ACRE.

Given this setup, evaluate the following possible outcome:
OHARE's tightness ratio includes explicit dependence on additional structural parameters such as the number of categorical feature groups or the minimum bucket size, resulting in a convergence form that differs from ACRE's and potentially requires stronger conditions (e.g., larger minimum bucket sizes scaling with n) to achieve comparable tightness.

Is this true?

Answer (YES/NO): NO